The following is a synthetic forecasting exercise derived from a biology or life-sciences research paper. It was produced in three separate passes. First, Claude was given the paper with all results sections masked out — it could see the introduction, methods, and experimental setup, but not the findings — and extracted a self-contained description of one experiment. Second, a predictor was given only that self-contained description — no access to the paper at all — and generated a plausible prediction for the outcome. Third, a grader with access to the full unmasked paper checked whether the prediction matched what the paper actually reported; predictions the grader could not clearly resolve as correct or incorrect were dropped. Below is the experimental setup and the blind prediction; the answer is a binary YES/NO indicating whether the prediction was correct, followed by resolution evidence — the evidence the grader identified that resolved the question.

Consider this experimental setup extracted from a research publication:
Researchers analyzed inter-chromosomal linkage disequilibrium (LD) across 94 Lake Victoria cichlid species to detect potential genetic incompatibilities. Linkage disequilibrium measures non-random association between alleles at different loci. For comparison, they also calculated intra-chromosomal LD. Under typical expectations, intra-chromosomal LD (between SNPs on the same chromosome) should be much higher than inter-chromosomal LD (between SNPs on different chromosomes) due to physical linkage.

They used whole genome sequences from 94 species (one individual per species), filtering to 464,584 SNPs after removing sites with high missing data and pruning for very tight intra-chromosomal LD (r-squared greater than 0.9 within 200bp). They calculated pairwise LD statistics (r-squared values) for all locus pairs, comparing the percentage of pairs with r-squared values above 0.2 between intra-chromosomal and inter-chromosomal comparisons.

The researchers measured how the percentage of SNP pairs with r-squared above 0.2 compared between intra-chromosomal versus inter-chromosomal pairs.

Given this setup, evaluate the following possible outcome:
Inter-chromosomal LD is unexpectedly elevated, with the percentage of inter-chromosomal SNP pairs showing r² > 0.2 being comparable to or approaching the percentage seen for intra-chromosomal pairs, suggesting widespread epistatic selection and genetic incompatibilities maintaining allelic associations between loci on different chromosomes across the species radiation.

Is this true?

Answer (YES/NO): NO